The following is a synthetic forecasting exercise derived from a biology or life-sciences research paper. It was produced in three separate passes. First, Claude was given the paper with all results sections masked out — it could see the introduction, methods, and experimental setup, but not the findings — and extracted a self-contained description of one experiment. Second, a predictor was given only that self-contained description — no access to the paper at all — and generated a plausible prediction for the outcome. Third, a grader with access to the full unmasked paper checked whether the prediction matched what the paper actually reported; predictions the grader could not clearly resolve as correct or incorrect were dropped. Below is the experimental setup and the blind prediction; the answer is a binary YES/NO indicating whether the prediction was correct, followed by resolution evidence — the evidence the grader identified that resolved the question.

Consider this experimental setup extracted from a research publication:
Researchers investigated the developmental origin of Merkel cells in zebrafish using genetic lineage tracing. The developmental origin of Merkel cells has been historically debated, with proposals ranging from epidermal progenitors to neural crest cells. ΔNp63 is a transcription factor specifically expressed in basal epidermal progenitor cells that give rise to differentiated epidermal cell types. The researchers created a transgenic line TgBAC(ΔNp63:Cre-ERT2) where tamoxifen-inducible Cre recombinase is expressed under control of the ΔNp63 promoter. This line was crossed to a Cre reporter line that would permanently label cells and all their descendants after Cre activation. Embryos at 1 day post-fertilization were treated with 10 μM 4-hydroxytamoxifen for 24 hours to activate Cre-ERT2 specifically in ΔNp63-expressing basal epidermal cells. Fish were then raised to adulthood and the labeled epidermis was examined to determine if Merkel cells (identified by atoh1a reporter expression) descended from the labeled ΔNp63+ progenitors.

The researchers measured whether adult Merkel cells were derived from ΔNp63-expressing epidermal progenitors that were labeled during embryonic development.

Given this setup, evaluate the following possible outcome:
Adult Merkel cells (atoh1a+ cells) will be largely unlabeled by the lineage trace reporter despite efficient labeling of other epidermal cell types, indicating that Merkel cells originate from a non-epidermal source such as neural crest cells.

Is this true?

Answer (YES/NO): NO